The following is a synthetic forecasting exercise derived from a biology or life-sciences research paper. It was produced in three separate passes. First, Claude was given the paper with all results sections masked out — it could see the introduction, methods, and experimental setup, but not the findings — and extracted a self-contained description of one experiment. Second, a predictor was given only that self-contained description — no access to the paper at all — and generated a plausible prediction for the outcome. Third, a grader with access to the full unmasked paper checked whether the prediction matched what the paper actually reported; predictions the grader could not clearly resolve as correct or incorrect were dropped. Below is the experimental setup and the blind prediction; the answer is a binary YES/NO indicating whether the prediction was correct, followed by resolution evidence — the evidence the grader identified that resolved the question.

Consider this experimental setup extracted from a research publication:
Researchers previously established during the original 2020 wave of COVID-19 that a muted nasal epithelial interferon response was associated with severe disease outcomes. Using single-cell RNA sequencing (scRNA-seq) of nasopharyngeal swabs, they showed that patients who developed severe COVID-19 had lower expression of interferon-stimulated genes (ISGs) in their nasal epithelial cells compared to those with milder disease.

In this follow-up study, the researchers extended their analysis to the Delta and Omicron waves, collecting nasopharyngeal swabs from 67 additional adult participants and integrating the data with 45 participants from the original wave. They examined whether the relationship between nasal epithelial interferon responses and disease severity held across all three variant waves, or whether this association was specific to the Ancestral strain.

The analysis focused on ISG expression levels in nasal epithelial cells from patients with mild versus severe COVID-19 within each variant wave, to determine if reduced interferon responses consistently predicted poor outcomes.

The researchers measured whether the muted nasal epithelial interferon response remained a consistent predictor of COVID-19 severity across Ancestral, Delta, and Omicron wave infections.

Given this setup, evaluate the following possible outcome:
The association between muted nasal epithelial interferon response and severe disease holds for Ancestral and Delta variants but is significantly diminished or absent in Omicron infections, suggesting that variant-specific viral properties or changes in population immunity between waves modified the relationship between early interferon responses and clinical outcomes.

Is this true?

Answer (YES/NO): YES